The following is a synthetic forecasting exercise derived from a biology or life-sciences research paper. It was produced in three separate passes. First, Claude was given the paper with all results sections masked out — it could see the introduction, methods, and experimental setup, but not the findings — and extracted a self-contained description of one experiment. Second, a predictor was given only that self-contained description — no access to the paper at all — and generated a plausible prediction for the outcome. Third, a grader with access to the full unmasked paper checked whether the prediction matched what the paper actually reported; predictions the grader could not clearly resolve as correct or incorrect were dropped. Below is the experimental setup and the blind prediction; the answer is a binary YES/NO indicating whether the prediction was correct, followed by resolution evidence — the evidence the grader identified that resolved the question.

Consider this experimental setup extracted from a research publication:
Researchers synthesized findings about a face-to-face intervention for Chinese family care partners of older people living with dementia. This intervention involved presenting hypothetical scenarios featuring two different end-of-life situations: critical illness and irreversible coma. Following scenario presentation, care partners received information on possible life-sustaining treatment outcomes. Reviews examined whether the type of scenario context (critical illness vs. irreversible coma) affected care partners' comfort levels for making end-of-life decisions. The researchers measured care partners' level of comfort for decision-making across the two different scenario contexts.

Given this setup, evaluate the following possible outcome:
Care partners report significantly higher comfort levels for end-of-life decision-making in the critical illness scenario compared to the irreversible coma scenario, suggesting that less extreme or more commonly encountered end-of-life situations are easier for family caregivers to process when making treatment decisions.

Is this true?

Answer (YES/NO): NO